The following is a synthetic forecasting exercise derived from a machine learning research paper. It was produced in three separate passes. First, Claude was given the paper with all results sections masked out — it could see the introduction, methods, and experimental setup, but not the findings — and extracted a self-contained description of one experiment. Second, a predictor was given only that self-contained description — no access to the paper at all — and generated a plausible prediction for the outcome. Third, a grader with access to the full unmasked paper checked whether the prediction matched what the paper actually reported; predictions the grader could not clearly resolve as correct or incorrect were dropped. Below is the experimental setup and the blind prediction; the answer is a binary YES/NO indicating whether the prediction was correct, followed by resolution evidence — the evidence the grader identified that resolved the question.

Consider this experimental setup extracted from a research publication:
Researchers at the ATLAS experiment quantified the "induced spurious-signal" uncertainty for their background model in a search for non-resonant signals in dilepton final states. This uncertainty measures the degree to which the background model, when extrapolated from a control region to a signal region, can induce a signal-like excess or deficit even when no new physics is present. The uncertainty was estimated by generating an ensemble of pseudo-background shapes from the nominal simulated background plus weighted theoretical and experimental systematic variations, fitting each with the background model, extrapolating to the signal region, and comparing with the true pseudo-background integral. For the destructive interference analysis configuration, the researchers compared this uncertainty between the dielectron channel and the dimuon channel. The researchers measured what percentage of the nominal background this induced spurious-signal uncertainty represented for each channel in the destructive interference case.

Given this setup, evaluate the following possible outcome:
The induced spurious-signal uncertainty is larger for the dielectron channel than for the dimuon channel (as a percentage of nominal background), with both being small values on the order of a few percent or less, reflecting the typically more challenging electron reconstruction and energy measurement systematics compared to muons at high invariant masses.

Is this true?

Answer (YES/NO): NO